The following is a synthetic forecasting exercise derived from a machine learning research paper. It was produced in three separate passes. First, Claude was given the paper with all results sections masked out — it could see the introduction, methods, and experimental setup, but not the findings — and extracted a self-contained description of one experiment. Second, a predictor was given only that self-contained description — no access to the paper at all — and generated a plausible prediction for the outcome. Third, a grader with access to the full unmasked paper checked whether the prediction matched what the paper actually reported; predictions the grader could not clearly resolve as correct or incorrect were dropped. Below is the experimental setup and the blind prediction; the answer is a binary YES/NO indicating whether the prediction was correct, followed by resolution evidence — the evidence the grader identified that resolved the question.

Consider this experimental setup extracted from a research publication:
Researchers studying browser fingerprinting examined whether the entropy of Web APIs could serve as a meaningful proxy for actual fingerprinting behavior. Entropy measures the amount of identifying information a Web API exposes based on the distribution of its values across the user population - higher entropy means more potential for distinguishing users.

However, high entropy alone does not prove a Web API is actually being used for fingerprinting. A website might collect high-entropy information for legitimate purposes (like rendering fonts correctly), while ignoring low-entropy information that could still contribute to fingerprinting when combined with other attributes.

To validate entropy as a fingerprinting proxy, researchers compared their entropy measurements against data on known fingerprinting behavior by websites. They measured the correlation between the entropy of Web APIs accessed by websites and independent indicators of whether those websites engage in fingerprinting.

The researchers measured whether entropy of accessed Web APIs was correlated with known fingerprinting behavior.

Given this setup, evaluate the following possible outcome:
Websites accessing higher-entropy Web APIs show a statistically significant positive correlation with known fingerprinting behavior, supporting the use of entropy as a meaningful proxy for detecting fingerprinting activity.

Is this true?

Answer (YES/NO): YES